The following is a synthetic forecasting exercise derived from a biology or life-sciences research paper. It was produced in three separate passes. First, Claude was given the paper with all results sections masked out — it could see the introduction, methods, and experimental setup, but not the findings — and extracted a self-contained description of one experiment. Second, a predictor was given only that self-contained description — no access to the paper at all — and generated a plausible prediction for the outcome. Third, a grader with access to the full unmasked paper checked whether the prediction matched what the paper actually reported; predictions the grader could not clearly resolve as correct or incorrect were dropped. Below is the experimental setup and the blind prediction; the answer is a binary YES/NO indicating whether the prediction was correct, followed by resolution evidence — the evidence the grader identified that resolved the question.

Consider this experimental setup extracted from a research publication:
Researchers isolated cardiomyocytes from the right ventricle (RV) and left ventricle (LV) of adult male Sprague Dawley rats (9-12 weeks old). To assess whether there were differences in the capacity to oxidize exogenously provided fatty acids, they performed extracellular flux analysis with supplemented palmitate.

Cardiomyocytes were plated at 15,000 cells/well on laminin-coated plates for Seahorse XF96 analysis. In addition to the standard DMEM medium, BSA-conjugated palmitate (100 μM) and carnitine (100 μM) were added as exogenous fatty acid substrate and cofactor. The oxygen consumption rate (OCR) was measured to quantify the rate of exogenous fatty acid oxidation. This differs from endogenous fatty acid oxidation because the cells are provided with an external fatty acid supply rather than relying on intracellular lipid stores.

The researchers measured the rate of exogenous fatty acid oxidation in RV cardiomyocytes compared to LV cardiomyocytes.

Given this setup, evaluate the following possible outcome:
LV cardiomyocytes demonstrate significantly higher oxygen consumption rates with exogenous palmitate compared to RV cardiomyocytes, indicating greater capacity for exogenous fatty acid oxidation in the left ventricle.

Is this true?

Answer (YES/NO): NO